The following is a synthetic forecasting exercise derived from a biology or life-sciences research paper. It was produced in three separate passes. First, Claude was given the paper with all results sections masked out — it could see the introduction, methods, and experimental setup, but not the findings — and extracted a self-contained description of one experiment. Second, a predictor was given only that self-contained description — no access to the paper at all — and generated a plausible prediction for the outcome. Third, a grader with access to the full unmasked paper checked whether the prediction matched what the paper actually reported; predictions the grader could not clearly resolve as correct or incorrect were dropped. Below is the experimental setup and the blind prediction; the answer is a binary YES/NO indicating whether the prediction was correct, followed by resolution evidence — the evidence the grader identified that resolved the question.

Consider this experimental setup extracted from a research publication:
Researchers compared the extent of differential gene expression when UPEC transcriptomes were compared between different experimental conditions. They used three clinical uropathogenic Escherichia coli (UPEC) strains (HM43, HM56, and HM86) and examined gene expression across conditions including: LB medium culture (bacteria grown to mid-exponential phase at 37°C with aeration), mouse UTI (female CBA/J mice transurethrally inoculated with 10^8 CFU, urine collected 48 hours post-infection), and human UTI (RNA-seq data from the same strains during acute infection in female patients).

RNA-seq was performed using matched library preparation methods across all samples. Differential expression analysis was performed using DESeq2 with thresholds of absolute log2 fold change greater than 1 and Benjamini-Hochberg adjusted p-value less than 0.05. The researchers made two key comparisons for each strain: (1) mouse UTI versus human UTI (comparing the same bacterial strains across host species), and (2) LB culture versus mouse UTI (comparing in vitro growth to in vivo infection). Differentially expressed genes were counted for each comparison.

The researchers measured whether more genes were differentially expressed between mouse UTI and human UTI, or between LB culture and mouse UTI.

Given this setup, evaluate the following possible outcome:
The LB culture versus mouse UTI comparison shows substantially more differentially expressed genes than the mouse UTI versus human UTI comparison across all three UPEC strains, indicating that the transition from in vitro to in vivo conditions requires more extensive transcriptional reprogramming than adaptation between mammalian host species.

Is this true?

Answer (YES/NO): YES